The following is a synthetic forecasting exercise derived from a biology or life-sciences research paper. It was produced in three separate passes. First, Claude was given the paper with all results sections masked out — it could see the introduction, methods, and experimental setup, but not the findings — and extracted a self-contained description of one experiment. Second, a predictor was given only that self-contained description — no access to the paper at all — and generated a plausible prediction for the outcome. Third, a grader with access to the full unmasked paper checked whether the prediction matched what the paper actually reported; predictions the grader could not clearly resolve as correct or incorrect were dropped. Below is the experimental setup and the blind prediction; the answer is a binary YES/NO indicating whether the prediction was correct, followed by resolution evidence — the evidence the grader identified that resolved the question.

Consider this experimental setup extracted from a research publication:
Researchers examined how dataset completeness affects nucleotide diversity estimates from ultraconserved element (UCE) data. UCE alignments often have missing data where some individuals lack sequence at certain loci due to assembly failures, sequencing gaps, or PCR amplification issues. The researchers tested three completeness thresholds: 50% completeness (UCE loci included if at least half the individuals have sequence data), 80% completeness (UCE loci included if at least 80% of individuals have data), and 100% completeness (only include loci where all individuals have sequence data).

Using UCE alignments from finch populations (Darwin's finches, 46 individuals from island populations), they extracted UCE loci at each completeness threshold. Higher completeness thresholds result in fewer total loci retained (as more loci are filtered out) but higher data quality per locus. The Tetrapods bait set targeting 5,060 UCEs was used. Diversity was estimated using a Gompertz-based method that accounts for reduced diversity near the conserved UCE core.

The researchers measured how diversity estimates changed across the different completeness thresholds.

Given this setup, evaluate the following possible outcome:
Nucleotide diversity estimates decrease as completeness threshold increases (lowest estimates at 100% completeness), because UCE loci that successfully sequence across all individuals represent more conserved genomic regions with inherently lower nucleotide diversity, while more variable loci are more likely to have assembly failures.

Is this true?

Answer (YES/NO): NO